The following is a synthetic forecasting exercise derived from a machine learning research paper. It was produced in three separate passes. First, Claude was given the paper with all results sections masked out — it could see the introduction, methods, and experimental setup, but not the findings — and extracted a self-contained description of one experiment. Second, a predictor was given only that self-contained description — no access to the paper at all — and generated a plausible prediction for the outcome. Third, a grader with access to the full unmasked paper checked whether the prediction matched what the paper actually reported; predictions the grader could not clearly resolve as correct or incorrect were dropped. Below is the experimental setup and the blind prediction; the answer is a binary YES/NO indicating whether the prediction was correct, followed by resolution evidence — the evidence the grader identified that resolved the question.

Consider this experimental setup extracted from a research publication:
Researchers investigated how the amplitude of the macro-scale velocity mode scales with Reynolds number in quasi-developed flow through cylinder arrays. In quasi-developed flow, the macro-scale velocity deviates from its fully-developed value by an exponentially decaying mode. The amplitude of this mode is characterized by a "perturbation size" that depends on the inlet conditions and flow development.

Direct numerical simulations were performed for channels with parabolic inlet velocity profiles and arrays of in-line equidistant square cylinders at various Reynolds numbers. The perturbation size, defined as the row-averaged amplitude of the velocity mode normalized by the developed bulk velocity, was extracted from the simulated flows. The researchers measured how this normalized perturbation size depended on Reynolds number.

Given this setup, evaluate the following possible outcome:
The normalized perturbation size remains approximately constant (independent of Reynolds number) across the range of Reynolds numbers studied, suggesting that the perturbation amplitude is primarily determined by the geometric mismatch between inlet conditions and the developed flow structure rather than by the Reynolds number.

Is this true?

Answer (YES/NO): NO